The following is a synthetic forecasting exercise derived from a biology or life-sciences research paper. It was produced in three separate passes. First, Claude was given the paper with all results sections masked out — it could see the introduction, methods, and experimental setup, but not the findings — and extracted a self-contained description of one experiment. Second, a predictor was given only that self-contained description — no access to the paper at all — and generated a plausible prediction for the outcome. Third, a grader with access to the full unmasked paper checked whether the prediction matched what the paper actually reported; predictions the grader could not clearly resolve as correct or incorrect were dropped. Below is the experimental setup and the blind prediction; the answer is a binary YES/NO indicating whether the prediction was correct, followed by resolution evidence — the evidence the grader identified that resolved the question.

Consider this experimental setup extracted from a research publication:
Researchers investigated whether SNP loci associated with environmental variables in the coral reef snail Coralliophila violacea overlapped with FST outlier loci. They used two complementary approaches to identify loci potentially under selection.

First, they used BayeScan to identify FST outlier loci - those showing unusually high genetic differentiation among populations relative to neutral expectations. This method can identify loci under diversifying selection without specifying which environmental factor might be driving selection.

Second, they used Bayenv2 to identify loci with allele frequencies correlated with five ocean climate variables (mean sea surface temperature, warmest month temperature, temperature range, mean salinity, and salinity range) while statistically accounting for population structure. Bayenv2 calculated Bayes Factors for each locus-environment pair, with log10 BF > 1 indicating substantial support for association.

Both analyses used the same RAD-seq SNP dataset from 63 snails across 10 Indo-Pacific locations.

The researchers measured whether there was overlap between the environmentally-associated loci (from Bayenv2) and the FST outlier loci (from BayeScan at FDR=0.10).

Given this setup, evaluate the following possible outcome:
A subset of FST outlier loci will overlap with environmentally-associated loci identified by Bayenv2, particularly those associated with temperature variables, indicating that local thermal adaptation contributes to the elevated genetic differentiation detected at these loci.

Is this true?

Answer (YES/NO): NO